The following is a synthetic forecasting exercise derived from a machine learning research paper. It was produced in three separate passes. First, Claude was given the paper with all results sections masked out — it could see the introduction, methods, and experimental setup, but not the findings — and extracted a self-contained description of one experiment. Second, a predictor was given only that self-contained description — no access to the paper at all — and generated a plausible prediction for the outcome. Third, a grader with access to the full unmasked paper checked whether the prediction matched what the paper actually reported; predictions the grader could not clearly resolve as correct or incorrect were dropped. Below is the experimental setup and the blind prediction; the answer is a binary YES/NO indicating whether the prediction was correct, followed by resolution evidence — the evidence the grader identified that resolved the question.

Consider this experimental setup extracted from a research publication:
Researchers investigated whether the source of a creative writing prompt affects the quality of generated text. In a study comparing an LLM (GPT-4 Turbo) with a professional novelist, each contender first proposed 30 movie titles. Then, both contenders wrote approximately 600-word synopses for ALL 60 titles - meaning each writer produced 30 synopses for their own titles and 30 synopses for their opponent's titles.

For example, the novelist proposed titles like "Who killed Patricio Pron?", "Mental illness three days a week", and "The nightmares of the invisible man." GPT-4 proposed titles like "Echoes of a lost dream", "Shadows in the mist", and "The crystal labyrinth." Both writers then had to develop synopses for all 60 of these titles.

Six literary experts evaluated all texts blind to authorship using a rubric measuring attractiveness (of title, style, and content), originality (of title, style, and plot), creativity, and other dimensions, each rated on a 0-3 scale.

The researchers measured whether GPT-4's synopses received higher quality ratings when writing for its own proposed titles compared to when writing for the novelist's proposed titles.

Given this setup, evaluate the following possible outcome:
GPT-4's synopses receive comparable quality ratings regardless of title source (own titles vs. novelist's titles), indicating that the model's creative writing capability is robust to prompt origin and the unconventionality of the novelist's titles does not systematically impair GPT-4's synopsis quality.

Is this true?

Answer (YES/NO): NO